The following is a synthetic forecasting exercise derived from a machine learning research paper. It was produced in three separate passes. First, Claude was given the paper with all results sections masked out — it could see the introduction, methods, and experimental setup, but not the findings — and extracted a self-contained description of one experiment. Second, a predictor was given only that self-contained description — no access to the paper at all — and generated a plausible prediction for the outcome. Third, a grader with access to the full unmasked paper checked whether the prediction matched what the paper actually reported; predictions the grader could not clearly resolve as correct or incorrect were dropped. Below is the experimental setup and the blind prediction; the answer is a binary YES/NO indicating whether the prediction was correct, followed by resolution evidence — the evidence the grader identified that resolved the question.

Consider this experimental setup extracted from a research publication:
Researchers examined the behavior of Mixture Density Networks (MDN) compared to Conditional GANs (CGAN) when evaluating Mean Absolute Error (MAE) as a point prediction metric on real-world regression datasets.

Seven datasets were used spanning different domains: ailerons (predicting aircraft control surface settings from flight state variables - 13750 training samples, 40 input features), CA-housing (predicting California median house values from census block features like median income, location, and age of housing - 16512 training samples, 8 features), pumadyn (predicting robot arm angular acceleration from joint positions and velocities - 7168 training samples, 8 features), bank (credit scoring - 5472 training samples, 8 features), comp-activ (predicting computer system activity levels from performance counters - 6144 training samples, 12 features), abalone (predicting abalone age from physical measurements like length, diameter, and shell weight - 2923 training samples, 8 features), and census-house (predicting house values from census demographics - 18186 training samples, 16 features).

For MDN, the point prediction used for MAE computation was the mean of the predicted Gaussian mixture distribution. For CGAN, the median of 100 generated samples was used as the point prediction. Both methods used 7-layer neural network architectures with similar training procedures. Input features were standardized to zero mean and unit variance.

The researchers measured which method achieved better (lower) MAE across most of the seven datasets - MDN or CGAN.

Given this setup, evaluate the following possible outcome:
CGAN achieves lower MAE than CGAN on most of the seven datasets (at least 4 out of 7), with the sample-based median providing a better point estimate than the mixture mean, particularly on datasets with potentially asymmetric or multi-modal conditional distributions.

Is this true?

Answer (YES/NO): NO